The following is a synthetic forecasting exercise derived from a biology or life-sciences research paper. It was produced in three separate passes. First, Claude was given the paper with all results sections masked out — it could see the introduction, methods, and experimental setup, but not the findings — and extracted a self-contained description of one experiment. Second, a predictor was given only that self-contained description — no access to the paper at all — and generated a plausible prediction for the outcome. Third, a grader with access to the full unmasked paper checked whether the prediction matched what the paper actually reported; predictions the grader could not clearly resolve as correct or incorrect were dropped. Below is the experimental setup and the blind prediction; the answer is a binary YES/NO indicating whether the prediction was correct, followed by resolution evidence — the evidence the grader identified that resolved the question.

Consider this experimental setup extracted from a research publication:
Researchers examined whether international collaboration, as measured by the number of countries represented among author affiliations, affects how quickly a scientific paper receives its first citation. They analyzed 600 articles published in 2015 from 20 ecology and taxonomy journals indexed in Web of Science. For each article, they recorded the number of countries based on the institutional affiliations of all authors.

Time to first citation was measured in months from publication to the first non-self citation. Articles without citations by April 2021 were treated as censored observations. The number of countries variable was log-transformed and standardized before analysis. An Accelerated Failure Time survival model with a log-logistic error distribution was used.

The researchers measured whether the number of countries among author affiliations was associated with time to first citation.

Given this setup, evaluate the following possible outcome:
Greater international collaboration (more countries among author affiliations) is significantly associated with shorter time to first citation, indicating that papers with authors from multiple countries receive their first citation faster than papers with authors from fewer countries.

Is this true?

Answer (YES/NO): NO